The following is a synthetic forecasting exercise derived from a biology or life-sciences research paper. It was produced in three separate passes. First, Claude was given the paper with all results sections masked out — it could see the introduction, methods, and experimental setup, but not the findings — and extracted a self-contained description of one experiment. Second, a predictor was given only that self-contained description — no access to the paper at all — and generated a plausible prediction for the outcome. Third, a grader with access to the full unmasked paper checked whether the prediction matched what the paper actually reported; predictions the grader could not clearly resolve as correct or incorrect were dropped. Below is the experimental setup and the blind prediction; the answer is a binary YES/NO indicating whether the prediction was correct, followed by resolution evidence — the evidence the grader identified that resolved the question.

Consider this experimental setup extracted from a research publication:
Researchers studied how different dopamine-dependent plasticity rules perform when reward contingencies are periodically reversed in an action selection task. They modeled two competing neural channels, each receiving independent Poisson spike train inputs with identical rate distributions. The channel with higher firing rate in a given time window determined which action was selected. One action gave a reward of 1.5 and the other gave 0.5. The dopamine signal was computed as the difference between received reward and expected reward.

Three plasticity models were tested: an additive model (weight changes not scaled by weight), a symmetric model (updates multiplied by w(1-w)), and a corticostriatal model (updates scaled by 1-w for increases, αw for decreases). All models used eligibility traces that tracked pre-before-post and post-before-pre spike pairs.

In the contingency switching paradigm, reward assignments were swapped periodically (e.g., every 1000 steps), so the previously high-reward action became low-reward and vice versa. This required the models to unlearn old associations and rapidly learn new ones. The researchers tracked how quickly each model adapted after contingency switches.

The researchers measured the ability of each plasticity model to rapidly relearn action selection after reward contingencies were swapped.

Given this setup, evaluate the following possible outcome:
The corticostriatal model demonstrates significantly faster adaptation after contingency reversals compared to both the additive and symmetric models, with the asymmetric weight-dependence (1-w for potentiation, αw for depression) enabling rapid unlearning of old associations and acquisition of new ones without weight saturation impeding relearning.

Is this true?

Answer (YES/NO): YES